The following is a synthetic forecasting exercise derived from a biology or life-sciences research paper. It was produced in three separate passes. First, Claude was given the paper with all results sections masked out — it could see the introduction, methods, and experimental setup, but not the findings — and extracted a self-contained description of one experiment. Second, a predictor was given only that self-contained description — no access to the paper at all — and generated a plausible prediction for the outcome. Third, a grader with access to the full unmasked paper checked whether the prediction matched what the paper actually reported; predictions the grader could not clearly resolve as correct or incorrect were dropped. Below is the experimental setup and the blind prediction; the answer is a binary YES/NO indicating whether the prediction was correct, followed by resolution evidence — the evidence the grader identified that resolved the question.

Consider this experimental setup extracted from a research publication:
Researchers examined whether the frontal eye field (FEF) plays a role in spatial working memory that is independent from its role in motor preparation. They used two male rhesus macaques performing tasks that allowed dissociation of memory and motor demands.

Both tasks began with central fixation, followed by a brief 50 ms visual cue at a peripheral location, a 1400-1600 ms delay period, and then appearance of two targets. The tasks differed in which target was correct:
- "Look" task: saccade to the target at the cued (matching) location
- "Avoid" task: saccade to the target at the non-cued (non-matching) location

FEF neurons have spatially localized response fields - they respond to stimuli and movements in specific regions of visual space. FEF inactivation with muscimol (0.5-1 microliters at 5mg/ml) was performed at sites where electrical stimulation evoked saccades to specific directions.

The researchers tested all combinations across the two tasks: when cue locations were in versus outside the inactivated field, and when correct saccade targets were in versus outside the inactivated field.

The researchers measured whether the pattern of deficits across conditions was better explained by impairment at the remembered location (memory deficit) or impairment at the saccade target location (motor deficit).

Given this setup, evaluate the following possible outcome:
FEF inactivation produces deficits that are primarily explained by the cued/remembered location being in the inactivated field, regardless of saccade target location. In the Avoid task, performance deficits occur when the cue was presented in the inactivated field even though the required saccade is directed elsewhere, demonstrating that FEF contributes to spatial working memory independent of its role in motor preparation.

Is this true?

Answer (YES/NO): NO